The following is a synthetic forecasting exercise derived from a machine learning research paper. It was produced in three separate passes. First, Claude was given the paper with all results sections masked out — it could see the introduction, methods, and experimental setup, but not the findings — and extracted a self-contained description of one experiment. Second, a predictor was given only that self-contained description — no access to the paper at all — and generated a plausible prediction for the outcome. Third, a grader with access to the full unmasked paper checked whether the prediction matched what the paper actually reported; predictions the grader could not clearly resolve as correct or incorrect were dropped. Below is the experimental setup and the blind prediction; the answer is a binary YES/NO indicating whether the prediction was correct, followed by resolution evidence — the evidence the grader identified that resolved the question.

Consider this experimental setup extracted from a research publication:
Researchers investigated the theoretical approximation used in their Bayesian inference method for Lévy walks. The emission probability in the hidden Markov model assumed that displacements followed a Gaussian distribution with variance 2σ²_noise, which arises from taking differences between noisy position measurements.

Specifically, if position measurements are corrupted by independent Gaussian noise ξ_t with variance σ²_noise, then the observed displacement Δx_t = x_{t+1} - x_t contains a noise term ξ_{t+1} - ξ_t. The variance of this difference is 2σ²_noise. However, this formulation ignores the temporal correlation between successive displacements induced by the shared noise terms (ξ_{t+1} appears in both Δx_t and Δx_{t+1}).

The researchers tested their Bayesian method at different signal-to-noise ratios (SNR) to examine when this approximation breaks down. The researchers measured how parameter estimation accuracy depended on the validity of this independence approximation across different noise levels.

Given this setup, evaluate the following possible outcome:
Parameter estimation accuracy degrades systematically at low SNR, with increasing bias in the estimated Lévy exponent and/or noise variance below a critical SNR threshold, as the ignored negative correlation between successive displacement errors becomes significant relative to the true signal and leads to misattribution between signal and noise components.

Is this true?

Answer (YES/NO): YES